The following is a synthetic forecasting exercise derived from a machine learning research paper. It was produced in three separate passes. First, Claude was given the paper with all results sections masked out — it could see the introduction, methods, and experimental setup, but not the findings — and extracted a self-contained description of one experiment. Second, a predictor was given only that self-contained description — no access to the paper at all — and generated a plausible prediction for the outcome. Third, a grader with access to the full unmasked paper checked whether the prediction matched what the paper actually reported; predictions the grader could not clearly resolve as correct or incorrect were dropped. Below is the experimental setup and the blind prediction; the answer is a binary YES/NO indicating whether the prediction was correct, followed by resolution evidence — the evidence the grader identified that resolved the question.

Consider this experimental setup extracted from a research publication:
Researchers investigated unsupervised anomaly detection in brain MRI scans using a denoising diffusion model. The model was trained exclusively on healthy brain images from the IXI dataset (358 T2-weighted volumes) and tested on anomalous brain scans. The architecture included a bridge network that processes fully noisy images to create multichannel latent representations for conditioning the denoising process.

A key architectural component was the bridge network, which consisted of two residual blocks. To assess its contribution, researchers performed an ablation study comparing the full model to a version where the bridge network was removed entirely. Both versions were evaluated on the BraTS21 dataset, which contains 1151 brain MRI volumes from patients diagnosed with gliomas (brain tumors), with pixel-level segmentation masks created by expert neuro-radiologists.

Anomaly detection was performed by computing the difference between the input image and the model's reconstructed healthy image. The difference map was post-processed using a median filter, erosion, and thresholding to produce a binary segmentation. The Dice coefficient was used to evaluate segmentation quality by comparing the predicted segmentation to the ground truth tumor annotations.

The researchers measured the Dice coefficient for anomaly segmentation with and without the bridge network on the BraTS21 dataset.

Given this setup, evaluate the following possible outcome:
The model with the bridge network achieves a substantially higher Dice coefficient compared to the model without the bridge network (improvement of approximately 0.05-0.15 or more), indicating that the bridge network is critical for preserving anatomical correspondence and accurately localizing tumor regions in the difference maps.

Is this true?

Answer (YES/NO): YES